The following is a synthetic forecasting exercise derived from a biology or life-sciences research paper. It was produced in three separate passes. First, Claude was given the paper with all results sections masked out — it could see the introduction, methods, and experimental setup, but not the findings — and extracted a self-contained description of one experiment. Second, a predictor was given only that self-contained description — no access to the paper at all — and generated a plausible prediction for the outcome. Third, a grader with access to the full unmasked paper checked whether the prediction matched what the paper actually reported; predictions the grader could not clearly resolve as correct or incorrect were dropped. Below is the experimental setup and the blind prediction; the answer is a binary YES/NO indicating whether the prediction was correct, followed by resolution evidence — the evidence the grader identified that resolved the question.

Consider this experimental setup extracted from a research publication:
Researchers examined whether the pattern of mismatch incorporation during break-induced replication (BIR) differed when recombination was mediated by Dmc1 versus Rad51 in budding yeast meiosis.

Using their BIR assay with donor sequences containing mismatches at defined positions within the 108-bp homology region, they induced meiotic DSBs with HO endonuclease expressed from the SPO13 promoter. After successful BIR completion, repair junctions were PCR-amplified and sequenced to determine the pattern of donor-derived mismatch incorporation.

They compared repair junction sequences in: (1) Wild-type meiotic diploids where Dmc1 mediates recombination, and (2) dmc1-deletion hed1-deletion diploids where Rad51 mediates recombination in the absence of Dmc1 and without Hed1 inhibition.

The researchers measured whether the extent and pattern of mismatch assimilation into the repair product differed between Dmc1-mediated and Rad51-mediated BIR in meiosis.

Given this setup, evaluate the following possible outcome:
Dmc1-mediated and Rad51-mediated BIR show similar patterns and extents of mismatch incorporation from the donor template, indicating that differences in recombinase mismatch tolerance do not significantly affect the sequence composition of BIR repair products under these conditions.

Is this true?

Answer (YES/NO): YES